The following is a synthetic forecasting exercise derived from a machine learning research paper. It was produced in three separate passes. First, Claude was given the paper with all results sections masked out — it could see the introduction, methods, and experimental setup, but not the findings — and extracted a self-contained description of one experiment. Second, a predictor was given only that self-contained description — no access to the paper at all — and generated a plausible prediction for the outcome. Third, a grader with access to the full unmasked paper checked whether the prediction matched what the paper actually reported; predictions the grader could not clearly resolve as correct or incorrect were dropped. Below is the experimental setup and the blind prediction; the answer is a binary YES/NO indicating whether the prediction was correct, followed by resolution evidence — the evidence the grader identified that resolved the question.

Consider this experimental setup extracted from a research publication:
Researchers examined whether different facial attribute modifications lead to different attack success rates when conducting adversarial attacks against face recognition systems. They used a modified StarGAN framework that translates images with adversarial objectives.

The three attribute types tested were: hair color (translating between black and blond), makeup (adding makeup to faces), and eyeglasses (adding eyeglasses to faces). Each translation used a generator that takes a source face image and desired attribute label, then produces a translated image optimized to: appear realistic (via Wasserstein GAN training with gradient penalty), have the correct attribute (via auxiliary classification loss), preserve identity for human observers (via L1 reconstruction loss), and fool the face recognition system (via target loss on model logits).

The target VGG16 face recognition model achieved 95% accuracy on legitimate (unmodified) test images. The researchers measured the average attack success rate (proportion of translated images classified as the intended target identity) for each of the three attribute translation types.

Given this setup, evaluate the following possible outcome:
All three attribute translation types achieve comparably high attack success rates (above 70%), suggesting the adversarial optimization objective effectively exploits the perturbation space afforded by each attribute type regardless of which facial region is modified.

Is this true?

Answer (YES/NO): YES